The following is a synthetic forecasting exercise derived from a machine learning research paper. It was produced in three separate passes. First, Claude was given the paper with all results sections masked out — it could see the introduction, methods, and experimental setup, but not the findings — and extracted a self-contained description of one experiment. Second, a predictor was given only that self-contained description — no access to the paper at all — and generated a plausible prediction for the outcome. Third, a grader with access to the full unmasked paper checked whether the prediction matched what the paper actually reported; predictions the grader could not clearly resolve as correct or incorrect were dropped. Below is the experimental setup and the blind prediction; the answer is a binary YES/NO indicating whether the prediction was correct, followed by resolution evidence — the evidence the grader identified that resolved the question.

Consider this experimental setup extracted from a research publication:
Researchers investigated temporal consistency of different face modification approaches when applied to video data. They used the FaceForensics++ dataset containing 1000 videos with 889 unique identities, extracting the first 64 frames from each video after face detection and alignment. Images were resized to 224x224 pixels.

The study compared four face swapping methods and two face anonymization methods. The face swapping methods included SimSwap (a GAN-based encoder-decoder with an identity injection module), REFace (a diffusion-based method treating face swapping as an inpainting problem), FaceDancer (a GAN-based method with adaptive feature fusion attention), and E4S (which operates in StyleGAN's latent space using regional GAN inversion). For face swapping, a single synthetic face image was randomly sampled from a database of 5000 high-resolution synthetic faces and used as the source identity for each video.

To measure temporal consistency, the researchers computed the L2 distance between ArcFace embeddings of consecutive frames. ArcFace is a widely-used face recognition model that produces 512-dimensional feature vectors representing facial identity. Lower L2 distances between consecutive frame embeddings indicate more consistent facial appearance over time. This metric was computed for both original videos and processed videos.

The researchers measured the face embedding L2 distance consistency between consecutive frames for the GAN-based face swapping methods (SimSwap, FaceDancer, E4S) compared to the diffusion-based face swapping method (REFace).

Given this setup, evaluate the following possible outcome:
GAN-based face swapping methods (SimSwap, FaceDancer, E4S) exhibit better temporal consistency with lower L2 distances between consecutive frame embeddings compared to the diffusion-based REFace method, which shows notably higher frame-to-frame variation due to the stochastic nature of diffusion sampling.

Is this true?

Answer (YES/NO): YES